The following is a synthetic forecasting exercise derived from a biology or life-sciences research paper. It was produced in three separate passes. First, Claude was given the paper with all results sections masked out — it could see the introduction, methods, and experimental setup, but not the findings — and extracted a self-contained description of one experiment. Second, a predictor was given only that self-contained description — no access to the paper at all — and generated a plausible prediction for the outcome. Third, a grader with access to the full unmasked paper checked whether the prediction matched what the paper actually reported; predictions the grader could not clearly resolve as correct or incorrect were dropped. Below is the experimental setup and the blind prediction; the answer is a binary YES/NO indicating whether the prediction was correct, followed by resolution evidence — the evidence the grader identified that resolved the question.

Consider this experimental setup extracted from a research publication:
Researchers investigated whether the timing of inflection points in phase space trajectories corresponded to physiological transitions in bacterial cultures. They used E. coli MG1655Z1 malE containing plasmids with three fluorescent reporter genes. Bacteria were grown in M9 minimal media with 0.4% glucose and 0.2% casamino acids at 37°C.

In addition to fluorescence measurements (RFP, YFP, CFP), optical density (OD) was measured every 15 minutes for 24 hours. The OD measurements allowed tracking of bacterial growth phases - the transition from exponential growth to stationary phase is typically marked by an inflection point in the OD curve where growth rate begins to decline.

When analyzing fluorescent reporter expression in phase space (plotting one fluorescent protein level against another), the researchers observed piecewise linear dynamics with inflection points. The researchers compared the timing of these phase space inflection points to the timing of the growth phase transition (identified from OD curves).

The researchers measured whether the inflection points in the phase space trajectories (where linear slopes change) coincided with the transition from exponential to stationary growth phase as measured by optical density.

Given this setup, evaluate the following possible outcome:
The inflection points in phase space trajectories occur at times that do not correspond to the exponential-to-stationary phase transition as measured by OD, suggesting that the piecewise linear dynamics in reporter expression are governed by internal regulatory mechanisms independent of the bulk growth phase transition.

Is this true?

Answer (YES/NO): NO